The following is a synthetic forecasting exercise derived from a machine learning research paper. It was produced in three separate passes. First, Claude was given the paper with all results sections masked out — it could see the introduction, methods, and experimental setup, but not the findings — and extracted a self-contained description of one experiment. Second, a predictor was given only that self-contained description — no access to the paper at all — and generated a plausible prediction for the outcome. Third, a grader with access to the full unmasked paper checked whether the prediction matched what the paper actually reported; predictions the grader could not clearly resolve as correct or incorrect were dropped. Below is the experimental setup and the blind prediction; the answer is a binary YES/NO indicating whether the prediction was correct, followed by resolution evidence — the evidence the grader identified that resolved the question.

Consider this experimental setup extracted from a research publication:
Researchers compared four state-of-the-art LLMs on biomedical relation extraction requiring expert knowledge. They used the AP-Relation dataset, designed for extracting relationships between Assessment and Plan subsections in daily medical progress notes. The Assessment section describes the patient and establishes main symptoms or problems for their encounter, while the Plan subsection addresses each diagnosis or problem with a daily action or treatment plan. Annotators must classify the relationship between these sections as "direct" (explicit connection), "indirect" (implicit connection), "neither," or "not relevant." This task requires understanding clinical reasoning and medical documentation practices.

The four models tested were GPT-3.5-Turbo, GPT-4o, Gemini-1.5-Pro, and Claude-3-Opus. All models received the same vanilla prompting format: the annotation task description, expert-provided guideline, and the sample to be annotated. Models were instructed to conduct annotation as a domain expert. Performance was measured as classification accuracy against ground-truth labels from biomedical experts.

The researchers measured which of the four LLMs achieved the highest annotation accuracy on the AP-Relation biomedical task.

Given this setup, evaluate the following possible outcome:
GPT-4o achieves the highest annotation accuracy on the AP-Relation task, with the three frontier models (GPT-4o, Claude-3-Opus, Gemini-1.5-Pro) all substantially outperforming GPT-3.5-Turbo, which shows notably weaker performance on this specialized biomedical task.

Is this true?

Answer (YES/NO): NO